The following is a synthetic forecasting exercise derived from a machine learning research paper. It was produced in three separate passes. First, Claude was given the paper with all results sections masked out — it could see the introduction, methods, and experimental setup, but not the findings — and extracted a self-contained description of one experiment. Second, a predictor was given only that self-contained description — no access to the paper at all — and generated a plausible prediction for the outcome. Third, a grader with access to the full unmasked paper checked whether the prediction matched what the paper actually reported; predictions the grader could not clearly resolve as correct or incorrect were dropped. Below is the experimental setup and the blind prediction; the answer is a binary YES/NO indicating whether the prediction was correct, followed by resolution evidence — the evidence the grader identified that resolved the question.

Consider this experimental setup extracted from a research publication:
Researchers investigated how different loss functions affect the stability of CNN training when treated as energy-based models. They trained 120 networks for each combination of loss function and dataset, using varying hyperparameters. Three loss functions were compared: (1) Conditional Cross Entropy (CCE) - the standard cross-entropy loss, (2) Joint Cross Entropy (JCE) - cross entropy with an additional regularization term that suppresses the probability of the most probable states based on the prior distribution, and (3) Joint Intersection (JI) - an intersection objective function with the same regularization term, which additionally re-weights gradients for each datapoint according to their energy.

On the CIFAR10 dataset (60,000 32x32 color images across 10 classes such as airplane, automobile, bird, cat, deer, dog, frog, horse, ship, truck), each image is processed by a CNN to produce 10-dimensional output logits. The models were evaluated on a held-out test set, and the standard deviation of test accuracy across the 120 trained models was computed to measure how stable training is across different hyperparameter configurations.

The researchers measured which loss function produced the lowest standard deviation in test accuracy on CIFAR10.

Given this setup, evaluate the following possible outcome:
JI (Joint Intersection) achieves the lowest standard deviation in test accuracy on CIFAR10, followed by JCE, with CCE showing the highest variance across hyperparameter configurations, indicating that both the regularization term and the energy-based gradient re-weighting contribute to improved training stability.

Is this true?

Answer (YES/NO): NO